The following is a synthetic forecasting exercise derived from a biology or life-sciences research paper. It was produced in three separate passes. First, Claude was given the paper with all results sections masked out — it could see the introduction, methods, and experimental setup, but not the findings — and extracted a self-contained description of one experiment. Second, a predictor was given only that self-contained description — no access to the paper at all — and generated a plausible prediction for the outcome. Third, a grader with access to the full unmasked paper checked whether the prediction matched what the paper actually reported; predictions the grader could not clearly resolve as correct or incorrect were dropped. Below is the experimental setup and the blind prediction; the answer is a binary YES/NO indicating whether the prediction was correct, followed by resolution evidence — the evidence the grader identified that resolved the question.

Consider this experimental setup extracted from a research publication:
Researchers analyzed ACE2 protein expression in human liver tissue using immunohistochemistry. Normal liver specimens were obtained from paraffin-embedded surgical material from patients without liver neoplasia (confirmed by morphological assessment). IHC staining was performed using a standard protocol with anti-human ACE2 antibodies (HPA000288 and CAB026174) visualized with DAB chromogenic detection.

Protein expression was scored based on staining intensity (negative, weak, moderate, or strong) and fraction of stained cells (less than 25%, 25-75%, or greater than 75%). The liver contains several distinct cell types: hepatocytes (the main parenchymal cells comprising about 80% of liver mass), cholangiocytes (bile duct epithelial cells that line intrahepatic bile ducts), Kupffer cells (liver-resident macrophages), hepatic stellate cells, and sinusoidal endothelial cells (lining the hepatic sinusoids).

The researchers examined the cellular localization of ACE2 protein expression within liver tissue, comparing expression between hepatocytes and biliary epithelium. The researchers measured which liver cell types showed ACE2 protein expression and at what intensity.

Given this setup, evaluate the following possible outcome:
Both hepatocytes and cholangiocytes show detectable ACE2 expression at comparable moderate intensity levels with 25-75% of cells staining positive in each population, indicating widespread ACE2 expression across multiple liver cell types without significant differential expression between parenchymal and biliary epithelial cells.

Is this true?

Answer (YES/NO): NO